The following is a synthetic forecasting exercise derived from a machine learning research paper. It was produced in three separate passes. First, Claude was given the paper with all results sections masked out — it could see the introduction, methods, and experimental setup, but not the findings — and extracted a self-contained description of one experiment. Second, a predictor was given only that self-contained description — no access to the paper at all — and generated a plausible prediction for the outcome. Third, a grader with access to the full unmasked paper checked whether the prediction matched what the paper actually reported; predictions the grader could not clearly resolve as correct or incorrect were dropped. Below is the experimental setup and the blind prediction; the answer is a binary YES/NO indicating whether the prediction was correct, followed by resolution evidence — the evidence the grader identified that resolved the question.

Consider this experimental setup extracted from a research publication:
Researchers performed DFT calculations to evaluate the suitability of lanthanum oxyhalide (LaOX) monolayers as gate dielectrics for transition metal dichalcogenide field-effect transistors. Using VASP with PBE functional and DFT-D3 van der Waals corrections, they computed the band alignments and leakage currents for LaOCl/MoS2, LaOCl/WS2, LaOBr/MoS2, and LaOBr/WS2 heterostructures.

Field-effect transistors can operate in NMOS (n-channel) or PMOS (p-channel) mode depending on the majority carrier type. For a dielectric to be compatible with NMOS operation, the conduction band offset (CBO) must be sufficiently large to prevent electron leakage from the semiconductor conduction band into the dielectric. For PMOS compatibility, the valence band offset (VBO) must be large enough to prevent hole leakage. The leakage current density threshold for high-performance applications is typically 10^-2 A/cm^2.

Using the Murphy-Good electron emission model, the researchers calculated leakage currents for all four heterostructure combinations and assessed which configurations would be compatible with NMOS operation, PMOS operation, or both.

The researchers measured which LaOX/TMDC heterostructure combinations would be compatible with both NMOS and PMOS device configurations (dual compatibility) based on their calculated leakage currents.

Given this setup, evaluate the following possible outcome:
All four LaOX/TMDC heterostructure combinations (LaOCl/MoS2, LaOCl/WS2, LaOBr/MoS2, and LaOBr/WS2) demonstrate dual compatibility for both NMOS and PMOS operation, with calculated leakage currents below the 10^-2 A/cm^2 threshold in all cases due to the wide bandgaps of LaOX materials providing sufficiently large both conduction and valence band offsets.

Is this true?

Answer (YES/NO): NO